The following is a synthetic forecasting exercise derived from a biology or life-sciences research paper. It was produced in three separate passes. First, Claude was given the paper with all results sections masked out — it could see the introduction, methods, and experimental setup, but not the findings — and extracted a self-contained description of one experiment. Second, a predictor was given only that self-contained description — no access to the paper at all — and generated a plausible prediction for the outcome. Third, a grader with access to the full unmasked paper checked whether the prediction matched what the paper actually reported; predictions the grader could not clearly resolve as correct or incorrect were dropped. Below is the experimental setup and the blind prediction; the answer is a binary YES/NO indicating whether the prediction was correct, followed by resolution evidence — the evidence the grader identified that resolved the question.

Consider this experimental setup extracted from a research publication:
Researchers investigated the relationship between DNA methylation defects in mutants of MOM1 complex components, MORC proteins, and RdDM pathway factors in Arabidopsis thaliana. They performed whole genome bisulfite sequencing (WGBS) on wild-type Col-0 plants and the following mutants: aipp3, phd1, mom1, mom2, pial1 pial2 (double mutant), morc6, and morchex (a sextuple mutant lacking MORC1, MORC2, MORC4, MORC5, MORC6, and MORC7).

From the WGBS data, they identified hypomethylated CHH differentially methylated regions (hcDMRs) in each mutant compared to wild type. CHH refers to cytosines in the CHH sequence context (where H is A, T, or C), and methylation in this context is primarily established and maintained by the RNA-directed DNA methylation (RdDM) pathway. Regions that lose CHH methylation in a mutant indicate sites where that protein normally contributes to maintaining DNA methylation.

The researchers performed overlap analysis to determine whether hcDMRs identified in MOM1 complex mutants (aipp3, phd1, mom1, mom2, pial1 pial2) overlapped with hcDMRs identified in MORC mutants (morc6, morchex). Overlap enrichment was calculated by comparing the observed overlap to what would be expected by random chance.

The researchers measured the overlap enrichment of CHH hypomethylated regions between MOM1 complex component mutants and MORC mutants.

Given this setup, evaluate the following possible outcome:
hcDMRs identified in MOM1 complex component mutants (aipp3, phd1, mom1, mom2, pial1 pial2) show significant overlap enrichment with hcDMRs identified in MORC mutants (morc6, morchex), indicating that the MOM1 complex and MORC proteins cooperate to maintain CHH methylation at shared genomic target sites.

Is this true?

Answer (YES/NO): NO